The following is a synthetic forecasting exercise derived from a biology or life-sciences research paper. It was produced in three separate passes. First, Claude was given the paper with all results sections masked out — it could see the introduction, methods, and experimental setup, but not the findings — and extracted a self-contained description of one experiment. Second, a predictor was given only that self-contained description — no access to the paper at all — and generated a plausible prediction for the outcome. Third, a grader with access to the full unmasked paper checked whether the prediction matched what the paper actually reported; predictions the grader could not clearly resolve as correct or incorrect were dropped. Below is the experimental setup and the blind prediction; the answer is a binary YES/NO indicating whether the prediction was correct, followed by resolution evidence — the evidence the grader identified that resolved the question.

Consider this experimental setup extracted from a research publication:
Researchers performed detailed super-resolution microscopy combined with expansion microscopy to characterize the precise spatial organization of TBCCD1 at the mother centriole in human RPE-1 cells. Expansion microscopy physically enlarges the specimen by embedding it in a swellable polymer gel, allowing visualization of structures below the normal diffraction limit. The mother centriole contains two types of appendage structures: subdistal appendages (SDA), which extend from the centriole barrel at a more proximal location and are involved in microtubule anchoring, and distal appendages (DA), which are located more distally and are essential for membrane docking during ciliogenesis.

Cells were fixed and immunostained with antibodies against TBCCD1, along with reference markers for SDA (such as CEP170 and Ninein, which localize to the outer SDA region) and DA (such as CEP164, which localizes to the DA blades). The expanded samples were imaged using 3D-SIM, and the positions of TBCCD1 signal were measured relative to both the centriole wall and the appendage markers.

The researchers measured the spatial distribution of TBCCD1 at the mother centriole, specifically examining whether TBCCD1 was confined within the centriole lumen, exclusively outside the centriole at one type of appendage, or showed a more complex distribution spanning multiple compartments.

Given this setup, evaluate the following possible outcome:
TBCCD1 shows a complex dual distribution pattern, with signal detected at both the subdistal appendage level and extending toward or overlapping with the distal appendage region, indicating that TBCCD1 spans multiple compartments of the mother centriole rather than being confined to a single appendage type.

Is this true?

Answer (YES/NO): YES